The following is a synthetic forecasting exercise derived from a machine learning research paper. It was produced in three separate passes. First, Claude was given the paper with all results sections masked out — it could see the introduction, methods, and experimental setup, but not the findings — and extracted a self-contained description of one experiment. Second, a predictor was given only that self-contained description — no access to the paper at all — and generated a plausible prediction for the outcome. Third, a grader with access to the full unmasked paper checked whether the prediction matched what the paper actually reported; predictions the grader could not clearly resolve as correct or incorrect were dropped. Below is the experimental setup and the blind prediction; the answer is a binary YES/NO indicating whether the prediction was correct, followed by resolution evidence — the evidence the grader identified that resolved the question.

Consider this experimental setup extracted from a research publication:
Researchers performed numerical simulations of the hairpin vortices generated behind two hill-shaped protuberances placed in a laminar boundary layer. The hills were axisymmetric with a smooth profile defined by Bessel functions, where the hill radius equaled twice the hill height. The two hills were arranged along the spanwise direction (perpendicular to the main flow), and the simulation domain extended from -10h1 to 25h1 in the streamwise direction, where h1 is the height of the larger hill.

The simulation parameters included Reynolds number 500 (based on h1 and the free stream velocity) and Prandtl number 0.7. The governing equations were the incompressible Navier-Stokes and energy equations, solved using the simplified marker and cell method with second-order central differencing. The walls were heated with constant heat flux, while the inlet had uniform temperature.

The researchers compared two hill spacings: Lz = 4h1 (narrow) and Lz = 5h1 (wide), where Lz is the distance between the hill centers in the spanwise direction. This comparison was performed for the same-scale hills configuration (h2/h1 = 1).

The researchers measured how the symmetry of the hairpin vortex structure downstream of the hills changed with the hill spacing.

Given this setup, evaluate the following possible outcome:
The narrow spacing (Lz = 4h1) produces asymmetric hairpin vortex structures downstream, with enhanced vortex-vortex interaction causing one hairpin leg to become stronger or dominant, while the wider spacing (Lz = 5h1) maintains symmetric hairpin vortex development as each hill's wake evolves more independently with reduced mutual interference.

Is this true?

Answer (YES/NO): NO